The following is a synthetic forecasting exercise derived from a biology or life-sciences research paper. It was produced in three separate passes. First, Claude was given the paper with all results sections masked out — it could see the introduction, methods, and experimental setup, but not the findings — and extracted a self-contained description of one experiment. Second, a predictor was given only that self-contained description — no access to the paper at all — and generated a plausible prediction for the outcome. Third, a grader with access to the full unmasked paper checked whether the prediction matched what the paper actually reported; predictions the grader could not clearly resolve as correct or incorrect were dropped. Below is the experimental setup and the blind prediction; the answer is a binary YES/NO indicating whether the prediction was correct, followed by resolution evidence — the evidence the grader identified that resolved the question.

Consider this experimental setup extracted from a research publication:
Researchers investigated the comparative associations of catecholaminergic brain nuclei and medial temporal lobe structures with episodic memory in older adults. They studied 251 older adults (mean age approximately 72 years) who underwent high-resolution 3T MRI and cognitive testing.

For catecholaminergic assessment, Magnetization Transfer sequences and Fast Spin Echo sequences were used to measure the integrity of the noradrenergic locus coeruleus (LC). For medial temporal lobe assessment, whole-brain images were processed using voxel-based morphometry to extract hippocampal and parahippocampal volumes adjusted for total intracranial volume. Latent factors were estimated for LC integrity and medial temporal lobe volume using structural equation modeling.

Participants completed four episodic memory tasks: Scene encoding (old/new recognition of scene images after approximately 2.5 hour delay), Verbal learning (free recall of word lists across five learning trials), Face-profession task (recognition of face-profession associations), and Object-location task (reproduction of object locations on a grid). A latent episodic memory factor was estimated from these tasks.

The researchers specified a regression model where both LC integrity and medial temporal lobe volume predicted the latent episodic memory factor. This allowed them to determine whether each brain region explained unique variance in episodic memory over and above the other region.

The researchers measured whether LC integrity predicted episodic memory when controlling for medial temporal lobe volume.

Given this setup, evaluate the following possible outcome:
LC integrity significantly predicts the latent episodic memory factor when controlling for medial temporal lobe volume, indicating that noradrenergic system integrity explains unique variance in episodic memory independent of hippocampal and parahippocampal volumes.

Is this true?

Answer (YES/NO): YES